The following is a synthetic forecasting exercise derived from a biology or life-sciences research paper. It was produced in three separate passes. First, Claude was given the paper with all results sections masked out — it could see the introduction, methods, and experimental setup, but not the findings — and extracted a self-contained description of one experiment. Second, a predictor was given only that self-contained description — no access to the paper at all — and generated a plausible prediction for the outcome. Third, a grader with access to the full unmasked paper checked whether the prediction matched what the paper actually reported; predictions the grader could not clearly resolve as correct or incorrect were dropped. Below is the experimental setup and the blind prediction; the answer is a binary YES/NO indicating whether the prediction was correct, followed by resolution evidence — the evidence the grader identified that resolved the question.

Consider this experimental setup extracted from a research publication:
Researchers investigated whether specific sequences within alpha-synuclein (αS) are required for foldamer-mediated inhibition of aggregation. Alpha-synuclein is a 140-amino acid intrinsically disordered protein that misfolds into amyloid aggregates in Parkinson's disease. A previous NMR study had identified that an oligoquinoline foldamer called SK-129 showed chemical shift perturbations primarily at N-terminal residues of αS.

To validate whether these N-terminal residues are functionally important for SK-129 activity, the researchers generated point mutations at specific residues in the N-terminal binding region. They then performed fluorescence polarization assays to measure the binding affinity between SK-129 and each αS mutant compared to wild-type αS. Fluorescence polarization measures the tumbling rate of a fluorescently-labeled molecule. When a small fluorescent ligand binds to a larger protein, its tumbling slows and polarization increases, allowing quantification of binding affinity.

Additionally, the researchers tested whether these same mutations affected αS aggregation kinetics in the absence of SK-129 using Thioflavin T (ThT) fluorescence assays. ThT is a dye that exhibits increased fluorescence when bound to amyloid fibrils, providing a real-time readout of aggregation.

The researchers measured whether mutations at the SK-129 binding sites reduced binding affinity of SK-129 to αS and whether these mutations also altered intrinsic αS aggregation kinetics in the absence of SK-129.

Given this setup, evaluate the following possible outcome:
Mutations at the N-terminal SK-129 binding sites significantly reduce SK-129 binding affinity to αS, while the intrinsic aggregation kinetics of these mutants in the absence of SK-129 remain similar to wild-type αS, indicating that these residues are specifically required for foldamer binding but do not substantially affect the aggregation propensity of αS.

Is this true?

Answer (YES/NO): NO